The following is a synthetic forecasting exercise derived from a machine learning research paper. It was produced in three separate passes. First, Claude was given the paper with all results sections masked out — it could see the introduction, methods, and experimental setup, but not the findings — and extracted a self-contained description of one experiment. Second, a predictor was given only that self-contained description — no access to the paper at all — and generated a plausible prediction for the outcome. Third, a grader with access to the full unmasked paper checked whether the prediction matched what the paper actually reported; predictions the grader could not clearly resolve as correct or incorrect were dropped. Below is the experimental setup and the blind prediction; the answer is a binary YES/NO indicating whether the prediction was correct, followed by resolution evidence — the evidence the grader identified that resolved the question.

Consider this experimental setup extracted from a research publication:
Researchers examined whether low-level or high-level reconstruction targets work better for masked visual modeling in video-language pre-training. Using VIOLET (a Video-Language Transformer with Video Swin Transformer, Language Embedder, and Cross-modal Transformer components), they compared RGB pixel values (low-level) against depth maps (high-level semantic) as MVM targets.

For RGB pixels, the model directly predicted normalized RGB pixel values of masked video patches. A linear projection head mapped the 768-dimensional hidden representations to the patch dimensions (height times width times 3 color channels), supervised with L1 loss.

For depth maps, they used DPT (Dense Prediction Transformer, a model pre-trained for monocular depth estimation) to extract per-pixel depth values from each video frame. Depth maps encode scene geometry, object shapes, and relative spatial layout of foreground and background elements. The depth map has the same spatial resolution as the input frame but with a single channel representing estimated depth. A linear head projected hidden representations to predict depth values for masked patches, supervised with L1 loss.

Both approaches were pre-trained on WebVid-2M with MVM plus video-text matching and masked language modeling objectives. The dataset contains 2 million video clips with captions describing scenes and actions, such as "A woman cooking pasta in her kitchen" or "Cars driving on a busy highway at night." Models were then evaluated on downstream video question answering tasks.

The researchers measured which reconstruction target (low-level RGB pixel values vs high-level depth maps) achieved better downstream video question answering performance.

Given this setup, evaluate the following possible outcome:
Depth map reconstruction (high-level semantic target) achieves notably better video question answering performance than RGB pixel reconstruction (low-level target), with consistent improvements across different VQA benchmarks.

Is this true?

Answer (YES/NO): NO